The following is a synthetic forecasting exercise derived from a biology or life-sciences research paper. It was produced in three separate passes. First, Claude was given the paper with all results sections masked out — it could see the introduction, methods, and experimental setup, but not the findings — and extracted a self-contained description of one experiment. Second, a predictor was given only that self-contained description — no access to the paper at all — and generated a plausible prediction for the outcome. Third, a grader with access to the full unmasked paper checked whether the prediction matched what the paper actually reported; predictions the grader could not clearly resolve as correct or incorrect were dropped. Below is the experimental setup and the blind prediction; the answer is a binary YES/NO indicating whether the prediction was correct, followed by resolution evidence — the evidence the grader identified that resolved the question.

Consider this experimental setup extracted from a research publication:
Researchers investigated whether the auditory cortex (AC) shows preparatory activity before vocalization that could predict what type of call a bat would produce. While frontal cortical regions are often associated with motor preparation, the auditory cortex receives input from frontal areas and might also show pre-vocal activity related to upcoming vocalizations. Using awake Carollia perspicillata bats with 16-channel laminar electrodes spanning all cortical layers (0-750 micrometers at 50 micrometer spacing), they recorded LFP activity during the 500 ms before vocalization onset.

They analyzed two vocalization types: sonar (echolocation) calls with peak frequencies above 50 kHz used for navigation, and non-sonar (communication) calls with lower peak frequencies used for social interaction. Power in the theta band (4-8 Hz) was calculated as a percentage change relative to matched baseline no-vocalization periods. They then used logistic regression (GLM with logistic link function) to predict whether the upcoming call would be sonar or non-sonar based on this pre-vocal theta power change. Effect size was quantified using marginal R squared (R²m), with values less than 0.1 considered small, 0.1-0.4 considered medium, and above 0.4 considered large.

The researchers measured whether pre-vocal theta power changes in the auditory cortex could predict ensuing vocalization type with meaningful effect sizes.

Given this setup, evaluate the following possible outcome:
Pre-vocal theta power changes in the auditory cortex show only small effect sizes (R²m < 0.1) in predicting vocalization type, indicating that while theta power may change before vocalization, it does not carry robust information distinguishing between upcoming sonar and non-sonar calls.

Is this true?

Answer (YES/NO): YES